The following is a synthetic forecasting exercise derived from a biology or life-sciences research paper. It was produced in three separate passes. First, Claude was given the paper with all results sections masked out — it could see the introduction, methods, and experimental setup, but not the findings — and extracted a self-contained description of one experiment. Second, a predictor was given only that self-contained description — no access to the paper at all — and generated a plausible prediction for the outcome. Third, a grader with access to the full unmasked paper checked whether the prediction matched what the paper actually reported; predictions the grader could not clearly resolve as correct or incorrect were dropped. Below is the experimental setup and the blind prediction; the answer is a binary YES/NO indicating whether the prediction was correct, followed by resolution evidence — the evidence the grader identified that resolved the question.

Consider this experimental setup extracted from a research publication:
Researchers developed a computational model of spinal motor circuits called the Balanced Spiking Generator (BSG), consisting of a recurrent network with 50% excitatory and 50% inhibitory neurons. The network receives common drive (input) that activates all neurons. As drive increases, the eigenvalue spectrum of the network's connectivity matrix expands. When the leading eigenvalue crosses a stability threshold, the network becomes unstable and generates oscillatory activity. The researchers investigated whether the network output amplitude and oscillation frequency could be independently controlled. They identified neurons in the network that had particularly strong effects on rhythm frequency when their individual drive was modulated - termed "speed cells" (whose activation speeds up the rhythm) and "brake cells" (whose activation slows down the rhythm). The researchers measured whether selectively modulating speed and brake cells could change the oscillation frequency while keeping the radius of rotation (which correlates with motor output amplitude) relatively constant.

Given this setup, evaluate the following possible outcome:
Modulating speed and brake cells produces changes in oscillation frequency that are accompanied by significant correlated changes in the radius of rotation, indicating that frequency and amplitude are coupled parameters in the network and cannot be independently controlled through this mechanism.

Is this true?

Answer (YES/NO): NO